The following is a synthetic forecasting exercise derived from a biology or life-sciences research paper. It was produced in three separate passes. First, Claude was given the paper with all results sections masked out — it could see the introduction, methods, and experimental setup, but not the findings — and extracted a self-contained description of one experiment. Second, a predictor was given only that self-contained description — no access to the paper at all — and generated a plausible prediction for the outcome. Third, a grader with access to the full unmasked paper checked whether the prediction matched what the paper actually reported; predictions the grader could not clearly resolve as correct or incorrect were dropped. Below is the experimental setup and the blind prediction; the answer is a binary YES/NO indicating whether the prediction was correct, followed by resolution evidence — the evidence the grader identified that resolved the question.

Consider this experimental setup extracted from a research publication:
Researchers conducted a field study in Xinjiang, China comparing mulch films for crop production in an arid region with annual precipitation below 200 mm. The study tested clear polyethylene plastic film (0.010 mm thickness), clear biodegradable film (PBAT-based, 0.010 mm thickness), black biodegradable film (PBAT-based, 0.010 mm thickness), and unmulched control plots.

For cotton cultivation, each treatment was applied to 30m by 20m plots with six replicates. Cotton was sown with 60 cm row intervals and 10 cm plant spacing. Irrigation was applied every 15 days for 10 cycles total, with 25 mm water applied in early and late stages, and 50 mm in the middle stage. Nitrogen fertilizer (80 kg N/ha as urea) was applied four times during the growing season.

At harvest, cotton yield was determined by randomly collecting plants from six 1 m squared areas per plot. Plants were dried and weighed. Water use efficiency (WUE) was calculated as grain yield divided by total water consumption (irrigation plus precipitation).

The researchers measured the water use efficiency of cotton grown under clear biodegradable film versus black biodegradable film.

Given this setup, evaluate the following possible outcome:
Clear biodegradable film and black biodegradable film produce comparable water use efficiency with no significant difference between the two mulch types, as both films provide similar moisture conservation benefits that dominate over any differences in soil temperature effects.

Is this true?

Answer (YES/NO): YES